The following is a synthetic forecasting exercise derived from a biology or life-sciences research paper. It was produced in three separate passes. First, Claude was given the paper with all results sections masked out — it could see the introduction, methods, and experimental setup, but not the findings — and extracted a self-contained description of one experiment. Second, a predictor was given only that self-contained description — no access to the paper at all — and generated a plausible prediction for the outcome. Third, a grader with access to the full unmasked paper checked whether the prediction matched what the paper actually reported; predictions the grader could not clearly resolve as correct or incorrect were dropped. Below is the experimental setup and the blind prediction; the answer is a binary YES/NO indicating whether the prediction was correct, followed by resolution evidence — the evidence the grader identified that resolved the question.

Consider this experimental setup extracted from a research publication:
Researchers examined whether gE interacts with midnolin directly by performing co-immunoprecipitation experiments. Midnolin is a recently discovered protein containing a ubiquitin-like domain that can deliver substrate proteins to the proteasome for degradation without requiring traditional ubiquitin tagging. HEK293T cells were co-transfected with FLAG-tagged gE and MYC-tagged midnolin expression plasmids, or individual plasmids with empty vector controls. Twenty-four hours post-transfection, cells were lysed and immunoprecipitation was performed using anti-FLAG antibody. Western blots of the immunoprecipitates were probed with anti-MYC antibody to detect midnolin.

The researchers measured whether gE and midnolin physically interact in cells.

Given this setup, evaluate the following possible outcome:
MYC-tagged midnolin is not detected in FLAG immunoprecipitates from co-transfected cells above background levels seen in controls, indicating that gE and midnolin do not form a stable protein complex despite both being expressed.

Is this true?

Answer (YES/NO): NO